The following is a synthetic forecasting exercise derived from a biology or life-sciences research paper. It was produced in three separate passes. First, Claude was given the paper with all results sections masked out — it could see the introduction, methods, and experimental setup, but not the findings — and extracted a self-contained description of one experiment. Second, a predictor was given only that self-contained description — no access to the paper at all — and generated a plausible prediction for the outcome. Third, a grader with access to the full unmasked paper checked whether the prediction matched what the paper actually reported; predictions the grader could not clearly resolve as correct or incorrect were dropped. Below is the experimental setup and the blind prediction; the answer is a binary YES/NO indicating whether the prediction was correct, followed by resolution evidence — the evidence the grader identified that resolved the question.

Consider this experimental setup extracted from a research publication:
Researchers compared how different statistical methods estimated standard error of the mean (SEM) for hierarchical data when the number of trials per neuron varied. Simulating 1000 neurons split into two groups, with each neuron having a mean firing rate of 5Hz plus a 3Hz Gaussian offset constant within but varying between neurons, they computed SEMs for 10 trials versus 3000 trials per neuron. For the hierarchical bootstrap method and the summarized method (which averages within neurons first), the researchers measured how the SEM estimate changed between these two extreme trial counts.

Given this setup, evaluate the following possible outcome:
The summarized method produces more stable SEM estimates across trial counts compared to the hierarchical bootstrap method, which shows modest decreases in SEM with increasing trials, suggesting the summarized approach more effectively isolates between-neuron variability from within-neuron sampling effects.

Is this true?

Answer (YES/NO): NO